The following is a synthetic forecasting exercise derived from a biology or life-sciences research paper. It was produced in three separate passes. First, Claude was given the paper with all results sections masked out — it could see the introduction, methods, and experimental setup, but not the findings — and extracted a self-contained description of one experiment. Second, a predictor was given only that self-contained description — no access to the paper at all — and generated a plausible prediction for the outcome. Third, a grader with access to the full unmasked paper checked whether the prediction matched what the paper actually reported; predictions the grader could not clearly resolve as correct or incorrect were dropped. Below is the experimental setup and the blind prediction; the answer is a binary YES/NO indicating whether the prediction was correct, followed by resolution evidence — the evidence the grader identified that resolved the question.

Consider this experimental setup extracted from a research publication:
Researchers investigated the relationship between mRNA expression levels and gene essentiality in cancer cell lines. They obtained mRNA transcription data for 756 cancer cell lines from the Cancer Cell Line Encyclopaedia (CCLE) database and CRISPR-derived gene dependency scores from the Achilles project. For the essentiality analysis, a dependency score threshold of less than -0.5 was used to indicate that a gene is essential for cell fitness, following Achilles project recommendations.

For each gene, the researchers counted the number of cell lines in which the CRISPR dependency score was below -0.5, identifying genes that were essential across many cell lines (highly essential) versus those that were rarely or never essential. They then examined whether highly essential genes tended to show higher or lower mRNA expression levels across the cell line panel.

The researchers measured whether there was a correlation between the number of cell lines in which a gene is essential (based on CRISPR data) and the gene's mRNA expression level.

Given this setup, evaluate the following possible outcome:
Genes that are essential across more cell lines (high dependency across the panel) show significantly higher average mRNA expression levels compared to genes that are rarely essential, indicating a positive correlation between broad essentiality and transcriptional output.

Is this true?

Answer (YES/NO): YES